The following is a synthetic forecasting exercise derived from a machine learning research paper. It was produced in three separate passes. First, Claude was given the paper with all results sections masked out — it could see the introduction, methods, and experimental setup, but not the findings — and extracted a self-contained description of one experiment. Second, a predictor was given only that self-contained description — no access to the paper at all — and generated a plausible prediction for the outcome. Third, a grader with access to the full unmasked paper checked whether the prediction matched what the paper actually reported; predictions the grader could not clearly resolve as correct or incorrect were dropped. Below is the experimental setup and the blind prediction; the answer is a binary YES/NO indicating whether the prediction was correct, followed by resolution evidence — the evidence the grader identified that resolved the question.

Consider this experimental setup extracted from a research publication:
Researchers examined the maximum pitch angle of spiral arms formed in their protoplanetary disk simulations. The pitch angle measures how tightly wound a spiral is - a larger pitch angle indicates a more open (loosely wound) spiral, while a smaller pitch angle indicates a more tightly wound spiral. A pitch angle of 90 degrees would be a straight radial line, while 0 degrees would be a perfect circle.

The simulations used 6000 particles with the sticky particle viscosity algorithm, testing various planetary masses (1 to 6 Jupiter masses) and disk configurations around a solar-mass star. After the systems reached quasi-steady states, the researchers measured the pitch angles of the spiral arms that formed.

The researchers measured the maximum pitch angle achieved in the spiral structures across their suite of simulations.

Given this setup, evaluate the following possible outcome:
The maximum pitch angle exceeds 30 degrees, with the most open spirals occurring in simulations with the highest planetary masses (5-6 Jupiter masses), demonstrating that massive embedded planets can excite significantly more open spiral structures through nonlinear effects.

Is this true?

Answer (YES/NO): NO